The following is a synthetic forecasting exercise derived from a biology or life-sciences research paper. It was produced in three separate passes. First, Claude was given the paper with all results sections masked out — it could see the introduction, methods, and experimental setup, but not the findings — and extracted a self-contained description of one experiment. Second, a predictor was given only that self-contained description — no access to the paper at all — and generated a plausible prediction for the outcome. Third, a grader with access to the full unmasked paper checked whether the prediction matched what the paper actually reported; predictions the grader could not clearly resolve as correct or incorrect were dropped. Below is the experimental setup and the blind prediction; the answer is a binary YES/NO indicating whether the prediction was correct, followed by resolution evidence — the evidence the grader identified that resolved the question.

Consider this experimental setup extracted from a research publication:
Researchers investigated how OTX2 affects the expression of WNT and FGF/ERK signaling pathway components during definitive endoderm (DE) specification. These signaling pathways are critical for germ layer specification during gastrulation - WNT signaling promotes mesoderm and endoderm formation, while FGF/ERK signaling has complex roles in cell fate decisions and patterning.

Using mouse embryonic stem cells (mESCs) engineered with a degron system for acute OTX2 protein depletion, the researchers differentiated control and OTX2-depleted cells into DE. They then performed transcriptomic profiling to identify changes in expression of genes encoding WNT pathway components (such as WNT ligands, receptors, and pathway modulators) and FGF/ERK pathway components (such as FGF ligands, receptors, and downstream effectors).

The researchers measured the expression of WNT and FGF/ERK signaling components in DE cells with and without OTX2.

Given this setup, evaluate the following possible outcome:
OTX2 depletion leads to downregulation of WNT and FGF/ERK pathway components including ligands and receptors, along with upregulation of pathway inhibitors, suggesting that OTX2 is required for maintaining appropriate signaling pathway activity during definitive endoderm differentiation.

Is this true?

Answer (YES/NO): NO